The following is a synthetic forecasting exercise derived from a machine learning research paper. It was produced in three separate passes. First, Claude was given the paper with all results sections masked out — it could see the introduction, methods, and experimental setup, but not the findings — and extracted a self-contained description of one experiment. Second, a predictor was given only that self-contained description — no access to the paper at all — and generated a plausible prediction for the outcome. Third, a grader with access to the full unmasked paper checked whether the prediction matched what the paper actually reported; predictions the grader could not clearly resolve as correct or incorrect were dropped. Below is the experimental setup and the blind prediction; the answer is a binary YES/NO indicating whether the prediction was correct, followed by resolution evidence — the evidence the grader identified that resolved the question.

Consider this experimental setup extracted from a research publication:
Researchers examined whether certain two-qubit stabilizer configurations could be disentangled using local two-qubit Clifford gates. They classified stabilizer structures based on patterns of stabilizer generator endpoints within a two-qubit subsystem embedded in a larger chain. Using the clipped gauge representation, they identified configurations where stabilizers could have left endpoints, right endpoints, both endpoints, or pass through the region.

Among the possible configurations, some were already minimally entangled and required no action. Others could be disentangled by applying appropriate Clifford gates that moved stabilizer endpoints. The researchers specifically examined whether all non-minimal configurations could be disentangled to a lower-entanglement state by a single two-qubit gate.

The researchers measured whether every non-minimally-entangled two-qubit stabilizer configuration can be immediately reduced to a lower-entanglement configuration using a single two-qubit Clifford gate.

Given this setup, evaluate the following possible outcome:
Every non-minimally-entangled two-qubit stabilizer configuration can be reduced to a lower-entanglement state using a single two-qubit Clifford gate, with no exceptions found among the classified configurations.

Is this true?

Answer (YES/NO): NO